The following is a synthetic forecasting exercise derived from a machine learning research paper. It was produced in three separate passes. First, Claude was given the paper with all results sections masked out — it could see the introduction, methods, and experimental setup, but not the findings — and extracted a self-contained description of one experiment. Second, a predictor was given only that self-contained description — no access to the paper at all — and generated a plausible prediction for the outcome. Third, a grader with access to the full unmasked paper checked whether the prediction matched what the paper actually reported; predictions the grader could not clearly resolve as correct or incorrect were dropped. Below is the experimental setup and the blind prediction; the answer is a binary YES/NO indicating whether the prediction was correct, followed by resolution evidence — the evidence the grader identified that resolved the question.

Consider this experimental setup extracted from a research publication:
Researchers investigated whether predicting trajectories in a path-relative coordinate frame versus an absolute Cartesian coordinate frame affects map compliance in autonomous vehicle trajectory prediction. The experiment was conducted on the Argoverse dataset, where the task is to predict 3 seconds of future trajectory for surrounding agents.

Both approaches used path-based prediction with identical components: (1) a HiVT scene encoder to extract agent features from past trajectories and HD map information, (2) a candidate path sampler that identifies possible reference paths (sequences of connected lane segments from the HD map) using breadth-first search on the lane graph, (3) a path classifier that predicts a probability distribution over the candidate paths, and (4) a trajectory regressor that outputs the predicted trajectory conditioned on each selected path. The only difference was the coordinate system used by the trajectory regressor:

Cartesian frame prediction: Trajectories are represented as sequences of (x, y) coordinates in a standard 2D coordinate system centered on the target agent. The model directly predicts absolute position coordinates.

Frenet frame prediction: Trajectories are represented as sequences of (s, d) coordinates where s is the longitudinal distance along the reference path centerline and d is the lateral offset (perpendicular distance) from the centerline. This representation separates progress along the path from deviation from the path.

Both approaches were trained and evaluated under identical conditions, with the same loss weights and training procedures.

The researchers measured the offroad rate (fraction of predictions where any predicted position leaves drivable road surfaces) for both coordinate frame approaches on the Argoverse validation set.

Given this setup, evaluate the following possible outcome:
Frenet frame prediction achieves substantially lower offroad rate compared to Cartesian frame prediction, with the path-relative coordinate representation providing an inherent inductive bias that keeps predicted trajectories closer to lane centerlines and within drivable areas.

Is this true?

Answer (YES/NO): NO